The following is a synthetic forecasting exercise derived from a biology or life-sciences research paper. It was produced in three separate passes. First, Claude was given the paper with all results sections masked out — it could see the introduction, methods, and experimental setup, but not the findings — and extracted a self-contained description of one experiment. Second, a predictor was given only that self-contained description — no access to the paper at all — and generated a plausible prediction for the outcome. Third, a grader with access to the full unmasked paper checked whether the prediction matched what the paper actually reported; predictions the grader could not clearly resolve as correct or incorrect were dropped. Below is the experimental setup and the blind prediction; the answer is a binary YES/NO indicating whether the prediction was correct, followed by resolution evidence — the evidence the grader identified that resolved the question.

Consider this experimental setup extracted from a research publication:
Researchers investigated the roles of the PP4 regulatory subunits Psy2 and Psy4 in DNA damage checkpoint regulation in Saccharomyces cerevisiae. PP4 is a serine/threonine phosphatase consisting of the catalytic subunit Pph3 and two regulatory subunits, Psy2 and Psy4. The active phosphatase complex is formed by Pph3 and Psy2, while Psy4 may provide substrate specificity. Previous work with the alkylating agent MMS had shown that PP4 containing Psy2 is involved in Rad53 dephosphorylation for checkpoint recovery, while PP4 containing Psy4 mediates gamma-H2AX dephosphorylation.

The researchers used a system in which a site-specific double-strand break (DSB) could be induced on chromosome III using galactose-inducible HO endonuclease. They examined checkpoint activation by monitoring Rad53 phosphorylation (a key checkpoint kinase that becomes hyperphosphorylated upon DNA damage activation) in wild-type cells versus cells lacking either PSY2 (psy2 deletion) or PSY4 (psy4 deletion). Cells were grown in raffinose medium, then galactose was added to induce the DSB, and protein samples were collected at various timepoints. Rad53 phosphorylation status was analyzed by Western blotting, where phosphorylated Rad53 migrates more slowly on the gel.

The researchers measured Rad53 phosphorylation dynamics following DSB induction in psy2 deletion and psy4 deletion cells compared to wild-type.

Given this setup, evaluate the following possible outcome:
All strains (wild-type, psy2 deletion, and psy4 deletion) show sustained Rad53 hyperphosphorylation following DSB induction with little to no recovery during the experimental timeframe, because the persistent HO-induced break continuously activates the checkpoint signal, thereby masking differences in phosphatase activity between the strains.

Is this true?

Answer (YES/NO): NO